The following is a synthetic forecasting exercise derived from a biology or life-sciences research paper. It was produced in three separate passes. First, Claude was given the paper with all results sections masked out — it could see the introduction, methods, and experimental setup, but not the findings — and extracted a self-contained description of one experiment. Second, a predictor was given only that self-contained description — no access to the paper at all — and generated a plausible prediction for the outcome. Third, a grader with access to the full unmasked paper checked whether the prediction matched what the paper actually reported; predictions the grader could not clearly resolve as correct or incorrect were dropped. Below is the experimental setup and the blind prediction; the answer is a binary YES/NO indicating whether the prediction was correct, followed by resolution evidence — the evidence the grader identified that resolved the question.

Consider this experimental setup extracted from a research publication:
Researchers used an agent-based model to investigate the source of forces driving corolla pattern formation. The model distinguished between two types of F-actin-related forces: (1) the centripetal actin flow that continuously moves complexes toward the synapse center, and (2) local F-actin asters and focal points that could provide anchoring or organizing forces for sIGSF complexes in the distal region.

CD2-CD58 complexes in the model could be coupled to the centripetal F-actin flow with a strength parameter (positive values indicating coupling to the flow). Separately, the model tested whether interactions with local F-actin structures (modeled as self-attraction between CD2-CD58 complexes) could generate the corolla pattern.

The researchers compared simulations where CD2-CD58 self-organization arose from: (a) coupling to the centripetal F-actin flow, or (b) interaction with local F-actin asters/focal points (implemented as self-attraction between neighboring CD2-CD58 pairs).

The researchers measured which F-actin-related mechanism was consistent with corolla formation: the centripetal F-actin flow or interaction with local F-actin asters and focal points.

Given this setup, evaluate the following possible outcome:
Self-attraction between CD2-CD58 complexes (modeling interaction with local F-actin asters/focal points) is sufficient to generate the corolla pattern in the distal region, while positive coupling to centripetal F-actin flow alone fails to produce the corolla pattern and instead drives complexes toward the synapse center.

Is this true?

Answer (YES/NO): YES